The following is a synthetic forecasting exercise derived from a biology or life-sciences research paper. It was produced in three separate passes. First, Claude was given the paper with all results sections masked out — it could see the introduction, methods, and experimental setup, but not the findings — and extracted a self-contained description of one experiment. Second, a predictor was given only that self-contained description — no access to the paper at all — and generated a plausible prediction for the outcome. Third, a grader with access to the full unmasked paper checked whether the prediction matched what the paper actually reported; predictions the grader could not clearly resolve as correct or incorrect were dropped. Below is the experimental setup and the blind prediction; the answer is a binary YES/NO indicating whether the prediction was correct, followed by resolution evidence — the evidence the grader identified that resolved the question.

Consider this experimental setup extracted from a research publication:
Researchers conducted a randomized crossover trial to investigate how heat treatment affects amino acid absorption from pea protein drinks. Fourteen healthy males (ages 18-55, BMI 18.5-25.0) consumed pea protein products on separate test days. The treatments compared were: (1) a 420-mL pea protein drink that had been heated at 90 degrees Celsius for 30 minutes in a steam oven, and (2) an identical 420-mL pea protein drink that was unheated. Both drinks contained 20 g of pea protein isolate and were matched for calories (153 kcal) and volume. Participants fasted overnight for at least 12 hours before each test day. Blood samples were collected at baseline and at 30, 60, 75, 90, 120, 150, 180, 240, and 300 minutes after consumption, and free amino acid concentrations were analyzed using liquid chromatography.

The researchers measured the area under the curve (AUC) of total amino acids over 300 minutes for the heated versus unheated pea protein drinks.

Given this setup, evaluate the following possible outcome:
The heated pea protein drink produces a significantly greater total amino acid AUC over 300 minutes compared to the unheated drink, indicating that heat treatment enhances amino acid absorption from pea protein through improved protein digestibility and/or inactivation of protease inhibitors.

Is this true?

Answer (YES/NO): NO